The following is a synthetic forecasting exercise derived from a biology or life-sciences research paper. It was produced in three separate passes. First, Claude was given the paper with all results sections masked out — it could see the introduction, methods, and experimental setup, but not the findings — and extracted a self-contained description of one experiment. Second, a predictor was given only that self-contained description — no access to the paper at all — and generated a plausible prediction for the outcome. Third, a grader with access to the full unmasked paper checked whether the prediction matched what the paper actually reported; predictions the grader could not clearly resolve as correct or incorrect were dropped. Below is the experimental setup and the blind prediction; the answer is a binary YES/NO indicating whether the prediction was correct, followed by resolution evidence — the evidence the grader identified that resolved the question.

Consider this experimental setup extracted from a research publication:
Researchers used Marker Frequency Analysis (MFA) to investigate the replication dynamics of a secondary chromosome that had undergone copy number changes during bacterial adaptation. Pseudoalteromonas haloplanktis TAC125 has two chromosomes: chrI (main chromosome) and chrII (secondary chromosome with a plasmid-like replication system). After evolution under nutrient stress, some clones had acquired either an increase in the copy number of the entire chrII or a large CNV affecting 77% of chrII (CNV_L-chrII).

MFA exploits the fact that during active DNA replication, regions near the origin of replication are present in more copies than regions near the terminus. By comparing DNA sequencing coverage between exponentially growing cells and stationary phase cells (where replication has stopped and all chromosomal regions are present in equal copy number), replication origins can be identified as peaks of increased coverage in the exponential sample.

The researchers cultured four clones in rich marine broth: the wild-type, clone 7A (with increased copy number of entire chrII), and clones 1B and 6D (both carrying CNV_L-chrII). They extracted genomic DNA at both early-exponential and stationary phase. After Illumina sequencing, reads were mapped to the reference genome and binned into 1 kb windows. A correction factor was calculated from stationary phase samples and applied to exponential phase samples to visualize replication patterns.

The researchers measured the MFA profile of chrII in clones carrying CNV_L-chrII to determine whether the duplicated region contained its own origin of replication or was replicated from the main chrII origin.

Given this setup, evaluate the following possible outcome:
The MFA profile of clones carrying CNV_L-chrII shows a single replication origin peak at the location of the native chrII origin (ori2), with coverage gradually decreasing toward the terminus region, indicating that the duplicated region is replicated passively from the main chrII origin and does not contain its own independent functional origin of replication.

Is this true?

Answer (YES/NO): YES